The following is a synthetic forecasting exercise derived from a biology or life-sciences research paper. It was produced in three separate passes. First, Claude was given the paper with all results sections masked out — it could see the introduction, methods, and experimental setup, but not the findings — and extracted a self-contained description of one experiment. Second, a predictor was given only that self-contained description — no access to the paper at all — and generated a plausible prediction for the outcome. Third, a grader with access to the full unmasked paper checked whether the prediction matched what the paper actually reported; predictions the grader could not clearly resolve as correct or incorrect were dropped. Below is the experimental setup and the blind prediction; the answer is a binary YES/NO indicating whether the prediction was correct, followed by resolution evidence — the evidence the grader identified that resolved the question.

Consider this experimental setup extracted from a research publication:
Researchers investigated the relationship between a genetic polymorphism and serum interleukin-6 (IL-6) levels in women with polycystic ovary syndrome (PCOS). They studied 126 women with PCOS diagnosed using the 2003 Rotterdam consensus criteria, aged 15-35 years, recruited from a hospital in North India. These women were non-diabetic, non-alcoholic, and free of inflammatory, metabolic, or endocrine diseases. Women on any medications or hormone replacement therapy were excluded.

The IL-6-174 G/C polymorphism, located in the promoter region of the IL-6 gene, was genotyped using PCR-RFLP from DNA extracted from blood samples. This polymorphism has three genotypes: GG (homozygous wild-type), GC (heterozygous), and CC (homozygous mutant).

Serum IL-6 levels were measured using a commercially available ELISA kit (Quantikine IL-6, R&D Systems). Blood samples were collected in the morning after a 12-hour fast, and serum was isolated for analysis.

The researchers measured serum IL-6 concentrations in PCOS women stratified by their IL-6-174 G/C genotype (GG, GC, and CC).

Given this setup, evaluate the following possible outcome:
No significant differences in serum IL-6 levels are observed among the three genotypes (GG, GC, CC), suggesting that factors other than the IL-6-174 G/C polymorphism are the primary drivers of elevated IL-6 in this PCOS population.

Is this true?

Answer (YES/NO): NO